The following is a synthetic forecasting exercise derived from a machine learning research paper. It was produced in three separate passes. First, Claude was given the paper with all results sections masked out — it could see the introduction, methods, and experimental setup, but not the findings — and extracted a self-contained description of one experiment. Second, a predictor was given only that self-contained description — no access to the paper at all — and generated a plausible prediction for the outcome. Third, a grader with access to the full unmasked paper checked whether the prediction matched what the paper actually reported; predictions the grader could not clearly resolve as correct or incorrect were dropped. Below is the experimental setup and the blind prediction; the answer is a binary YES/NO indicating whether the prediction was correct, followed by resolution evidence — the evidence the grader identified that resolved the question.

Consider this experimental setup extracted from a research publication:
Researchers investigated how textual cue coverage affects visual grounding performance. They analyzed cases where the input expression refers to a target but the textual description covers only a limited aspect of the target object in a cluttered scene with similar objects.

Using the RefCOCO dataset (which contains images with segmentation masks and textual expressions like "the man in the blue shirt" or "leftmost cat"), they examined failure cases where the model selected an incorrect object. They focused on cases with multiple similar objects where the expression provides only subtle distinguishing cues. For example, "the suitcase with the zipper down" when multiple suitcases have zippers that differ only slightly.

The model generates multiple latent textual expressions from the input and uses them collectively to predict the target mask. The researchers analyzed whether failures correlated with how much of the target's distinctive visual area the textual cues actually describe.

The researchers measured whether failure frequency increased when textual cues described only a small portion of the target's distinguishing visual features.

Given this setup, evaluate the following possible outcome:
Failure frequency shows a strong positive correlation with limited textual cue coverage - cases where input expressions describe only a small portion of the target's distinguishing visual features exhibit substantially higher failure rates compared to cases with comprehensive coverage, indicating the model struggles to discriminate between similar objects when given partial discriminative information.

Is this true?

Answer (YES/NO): YES